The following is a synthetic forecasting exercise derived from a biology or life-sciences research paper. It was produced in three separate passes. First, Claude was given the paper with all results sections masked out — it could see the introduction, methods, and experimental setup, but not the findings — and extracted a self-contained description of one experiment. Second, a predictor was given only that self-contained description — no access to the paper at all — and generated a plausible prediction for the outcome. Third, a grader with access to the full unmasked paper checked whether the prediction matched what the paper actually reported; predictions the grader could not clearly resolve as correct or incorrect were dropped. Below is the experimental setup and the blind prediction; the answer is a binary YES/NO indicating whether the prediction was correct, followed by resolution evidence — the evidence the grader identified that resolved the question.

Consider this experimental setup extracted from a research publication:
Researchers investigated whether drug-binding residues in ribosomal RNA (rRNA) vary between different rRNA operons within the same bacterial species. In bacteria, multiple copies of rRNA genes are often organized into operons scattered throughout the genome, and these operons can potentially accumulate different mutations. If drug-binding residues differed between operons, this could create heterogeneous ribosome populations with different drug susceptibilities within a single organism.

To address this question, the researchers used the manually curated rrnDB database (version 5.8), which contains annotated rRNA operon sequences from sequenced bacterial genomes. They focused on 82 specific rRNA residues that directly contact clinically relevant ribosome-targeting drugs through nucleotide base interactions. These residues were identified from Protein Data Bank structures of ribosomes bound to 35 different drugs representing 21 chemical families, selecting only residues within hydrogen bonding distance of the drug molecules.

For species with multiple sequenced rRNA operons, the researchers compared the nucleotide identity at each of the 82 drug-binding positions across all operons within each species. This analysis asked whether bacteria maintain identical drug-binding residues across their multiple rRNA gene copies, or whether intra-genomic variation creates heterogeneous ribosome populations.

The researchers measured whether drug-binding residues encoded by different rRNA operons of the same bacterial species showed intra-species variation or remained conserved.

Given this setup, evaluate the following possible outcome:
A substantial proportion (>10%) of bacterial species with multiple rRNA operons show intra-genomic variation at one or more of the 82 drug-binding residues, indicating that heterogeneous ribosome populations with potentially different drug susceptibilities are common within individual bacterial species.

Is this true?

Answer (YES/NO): NO